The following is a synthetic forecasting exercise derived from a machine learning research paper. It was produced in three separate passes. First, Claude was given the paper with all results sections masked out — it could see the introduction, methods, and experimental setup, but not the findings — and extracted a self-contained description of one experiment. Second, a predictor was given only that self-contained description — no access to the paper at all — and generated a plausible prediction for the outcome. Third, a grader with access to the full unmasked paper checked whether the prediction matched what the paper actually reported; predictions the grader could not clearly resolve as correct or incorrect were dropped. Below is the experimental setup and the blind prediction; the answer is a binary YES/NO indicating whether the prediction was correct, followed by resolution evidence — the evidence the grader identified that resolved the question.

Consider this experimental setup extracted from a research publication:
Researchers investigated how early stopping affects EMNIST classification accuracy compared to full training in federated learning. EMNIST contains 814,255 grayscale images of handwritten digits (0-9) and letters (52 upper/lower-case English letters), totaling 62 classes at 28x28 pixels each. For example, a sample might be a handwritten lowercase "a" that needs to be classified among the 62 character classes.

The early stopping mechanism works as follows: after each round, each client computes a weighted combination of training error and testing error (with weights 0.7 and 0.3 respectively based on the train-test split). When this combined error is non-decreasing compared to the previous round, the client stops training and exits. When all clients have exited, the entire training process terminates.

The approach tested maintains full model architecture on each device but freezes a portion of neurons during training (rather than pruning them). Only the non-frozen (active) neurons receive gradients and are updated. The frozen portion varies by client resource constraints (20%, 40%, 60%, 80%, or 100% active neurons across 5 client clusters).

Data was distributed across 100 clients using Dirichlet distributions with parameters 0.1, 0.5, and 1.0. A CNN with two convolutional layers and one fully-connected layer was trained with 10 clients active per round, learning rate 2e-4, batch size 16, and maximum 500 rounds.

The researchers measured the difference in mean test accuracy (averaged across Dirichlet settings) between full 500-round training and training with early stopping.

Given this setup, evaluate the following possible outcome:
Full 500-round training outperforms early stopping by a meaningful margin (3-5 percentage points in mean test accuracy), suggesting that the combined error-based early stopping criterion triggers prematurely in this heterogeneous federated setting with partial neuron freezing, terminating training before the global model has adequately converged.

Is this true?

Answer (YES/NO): NO